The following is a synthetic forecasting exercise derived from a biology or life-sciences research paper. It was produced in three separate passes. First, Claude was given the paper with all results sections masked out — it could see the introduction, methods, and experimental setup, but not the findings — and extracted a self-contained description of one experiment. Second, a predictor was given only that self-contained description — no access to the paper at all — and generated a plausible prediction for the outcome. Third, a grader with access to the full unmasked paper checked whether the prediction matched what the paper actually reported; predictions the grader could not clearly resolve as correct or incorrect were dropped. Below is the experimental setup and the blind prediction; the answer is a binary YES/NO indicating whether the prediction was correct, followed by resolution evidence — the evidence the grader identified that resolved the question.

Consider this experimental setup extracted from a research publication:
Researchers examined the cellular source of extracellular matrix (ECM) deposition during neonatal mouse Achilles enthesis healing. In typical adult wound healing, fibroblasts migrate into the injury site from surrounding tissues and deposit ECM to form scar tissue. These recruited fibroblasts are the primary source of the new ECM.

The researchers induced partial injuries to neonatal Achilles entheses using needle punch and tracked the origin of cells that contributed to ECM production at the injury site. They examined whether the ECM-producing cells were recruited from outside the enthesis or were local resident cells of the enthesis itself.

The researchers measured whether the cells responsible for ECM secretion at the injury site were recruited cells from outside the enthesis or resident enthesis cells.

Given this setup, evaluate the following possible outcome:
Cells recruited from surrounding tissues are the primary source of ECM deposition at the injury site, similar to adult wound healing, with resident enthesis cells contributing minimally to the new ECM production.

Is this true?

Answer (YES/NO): NO